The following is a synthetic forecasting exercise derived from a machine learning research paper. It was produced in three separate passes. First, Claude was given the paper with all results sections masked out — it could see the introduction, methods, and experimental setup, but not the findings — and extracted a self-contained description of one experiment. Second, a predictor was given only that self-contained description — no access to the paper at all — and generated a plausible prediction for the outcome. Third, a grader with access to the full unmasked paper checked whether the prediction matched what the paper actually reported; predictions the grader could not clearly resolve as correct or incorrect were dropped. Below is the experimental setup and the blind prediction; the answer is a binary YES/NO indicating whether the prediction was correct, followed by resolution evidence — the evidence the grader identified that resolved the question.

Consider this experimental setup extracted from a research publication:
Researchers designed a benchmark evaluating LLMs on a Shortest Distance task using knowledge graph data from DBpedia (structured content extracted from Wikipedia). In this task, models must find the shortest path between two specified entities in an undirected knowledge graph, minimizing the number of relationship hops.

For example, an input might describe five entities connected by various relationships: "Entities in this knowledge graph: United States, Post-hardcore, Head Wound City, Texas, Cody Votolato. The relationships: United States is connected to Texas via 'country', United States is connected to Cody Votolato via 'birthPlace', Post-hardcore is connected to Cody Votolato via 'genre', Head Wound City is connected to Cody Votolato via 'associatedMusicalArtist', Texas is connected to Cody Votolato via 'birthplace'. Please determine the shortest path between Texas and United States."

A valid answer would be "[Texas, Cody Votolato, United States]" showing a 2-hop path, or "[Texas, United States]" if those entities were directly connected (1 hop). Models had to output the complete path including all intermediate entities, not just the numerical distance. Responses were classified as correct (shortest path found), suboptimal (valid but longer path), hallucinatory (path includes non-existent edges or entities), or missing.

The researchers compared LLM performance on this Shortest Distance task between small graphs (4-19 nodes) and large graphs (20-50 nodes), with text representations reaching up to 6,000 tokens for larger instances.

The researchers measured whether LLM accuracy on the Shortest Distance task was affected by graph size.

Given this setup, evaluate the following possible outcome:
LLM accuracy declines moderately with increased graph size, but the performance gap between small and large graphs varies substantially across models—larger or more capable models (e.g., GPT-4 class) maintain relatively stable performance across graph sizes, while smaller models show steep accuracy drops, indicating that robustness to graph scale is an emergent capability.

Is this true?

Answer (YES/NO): NO